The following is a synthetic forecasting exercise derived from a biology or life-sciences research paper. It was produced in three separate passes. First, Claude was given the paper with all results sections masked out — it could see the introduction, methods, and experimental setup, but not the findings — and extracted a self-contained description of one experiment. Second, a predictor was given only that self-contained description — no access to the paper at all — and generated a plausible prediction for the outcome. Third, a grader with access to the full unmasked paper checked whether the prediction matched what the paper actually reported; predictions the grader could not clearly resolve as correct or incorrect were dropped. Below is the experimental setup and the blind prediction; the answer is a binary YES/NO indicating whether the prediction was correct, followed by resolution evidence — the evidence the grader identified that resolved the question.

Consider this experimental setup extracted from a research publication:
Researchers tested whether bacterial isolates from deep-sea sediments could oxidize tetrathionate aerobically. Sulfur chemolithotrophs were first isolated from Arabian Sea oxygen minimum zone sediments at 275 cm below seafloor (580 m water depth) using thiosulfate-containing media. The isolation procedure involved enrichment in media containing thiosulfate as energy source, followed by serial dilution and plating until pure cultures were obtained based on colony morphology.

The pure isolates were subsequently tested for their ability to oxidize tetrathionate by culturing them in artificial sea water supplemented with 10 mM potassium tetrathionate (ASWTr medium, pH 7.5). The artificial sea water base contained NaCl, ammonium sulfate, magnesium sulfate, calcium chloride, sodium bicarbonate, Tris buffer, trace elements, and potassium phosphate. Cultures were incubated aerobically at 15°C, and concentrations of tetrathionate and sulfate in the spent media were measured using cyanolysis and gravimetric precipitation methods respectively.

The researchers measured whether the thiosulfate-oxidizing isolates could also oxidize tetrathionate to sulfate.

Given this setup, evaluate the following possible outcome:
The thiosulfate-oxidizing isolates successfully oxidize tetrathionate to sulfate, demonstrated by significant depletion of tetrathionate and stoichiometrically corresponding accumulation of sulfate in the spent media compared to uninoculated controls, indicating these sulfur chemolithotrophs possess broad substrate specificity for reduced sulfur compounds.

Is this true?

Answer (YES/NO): NO